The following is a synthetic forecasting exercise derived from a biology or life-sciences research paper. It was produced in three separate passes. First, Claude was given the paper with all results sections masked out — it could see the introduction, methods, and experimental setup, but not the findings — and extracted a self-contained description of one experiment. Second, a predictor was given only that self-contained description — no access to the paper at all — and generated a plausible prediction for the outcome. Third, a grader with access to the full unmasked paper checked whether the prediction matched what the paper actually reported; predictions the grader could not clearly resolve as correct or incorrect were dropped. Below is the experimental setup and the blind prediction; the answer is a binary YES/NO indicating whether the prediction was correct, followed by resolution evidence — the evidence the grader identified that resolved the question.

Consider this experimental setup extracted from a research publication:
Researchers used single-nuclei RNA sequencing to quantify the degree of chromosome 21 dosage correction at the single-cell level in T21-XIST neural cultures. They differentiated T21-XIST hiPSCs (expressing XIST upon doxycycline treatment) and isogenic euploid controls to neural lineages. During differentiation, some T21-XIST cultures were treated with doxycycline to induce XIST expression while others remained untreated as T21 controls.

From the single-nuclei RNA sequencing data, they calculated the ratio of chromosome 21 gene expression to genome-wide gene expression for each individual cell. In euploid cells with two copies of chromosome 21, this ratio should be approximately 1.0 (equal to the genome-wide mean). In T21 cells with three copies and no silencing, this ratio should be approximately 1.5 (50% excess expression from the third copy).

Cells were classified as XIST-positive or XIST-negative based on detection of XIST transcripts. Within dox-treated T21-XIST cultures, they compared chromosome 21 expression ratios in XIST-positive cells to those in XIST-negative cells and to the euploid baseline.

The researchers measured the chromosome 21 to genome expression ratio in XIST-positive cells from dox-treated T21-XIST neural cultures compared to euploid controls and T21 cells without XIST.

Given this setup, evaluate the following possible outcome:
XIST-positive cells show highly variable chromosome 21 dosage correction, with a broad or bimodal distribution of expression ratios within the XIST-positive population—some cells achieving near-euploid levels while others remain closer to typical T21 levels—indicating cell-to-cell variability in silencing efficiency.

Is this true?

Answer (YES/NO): NO